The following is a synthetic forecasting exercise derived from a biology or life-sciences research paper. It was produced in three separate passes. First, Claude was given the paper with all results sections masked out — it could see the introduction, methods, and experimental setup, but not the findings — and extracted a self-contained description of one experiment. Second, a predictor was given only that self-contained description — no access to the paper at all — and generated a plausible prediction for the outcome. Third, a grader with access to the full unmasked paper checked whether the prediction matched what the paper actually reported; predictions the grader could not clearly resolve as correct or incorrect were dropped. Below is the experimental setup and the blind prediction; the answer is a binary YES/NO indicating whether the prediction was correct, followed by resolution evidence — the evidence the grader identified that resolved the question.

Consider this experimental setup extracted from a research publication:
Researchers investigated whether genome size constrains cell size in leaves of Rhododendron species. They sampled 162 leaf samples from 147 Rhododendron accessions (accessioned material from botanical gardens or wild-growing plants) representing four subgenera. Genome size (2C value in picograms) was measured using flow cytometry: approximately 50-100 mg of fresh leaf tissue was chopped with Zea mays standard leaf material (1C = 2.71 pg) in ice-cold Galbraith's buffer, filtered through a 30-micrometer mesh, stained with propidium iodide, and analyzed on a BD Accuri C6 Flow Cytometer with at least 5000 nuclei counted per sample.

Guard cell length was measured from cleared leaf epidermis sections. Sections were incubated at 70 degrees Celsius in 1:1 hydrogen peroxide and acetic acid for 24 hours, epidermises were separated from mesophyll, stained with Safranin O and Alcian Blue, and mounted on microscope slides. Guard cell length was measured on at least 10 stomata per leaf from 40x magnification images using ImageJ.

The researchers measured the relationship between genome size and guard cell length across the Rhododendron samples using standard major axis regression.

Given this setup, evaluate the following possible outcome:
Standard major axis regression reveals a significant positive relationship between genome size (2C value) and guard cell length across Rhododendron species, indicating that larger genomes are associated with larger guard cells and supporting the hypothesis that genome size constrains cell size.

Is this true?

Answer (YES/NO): NO